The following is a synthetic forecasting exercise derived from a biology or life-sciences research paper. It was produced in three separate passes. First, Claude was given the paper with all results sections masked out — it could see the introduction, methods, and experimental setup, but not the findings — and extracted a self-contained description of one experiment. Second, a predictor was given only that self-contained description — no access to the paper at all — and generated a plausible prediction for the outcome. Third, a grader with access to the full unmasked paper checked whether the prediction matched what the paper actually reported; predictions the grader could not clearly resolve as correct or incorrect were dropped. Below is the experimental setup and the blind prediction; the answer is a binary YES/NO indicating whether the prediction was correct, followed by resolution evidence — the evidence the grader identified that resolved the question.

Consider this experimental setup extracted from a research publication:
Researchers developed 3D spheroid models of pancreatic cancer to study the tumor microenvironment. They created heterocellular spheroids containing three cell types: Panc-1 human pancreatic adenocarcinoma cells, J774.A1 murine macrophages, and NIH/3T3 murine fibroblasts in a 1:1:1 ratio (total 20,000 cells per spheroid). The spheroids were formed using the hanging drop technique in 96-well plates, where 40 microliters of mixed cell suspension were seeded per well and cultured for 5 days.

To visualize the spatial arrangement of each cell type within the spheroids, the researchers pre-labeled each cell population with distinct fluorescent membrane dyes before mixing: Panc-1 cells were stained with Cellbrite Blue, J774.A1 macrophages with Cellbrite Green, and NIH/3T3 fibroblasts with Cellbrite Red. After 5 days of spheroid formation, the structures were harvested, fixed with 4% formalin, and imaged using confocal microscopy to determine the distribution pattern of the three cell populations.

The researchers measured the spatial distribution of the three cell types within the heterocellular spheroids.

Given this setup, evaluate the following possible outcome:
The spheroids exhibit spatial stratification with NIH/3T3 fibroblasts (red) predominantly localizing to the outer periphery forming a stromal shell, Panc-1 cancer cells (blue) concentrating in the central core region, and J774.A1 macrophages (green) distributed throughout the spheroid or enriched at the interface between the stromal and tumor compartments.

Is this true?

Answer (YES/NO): NO